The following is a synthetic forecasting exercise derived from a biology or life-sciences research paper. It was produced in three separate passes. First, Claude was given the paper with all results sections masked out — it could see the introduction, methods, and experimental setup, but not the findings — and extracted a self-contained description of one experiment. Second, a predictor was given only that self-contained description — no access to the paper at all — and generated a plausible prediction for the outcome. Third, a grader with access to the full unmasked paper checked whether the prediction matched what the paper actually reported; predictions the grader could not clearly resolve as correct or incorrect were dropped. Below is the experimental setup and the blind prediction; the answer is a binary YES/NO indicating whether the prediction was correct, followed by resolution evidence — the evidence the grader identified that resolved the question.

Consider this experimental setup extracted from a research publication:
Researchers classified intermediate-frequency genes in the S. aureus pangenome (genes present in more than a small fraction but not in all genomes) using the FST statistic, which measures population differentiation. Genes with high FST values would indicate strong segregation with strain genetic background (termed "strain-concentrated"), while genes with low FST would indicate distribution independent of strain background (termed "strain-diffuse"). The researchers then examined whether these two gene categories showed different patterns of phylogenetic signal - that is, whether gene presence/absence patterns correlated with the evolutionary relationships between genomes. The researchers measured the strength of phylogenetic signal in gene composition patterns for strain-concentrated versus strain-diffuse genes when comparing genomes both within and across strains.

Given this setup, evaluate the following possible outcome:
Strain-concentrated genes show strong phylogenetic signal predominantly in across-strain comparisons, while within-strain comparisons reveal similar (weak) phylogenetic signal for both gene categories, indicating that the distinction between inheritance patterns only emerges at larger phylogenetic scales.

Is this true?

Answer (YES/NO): NO